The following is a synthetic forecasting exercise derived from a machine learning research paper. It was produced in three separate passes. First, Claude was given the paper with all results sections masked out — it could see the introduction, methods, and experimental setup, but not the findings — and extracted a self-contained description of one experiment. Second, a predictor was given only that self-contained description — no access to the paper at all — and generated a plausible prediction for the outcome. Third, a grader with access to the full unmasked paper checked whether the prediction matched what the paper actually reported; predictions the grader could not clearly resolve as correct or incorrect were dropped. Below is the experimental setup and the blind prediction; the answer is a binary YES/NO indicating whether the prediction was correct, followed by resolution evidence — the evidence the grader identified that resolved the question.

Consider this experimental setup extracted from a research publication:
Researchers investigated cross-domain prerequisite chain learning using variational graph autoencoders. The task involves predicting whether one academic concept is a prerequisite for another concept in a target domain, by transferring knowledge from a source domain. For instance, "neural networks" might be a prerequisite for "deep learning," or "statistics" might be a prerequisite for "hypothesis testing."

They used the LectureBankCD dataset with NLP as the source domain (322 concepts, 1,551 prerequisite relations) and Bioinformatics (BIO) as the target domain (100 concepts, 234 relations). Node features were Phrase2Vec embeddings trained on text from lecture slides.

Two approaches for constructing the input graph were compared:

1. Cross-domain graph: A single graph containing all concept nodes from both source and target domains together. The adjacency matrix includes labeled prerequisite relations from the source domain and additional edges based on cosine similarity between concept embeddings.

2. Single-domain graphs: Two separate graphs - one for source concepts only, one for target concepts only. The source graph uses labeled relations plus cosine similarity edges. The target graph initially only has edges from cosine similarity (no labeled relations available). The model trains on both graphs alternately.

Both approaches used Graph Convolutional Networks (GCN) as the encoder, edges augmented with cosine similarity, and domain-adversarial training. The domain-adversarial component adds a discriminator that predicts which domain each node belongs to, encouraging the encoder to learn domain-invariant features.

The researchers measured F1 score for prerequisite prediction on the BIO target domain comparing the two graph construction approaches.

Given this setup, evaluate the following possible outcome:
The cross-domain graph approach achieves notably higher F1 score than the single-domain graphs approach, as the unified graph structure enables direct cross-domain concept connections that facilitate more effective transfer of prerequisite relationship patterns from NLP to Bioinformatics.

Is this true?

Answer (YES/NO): NO